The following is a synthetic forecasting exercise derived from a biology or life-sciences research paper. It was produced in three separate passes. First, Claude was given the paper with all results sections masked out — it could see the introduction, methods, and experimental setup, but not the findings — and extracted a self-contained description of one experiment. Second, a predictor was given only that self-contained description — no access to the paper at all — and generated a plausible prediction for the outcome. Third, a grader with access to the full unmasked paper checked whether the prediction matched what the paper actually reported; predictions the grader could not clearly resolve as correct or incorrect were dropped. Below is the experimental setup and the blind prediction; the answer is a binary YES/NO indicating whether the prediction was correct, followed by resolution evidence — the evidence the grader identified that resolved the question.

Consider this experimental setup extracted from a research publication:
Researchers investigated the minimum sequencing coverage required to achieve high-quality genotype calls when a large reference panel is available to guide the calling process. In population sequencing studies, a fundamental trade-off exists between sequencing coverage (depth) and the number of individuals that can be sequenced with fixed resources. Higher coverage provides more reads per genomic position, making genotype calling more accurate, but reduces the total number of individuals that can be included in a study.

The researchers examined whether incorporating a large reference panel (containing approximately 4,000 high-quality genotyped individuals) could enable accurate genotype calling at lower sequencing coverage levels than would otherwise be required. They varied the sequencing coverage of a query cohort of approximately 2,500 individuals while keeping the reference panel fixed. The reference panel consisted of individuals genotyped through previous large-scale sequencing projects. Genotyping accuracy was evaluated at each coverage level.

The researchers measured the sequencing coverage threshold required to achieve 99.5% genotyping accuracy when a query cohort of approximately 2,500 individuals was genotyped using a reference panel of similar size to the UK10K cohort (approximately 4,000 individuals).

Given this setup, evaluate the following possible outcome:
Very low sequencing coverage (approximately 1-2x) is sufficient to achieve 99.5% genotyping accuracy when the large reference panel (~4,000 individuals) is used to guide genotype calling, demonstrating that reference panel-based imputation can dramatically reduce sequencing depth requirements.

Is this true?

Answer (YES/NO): NO